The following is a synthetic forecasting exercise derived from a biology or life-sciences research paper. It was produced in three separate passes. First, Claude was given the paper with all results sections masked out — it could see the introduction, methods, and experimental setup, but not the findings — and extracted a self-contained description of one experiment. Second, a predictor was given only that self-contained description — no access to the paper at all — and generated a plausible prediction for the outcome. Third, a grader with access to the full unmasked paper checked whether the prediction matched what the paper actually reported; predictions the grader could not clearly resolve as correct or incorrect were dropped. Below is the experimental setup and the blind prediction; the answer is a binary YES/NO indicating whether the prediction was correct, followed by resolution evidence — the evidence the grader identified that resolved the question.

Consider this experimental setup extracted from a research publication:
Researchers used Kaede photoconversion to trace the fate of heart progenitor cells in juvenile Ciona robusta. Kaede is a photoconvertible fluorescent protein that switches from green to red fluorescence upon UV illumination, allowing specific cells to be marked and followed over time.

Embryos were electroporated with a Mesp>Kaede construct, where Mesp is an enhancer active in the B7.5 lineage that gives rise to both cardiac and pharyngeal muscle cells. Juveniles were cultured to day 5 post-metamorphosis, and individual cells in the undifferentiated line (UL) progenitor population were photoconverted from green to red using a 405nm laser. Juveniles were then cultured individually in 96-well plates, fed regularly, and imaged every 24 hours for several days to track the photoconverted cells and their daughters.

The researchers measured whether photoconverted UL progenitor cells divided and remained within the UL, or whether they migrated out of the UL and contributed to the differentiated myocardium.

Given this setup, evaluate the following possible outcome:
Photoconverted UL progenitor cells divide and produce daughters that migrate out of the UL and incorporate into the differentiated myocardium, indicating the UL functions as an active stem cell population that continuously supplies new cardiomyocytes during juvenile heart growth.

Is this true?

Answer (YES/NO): YES